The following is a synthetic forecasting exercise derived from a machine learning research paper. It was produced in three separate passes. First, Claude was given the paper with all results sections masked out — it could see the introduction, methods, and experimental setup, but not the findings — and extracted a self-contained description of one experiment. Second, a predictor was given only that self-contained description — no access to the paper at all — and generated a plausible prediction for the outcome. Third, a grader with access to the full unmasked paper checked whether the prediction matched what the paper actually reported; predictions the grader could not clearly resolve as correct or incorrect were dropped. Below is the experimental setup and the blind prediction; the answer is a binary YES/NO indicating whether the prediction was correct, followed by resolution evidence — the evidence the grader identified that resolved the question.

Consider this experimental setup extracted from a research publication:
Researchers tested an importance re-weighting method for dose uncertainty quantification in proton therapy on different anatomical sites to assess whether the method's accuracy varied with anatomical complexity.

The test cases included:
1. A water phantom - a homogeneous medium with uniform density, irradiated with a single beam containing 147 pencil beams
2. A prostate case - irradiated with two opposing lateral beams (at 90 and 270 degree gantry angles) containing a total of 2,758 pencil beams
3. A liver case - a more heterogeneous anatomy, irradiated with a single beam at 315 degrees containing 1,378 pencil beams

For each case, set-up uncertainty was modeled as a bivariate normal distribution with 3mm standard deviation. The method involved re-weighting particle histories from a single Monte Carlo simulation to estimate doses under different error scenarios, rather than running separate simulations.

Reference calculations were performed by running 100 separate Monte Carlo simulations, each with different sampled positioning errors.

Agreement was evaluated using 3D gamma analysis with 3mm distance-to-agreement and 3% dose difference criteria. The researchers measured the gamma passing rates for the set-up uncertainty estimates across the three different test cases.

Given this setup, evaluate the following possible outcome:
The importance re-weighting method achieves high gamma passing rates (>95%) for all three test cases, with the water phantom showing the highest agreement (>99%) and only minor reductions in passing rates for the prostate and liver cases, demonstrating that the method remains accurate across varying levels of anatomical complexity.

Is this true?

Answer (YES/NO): NO